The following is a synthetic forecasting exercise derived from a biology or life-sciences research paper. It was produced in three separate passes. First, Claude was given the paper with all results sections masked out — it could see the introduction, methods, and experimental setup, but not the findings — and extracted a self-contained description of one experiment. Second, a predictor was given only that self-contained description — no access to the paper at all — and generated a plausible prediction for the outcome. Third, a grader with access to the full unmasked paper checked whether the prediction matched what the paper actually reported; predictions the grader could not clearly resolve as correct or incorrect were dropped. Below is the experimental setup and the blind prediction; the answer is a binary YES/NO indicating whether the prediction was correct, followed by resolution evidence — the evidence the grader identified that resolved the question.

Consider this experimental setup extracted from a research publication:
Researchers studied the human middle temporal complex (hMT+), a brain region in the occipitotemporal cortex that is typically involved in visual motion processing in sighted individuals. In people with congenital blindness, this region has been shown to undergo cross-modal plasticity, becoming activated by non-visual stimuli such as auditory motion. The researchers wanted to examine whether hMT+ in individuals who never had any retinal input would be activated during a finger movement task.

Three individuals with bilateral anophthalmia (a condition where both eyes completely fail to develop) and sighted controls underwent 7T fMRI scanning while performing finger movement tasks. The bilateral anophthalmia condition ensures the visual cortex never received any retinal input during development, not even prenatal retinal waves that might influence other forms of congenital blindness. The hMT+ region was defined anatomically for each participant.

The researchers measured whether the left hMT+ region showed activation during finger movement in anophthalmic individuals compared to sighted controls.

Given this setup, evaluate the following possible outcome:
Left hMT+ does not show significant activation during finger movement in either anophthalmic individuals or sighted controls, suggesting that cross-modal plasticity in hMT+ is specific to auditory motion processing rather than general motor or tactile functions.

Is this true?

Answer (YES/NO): NO